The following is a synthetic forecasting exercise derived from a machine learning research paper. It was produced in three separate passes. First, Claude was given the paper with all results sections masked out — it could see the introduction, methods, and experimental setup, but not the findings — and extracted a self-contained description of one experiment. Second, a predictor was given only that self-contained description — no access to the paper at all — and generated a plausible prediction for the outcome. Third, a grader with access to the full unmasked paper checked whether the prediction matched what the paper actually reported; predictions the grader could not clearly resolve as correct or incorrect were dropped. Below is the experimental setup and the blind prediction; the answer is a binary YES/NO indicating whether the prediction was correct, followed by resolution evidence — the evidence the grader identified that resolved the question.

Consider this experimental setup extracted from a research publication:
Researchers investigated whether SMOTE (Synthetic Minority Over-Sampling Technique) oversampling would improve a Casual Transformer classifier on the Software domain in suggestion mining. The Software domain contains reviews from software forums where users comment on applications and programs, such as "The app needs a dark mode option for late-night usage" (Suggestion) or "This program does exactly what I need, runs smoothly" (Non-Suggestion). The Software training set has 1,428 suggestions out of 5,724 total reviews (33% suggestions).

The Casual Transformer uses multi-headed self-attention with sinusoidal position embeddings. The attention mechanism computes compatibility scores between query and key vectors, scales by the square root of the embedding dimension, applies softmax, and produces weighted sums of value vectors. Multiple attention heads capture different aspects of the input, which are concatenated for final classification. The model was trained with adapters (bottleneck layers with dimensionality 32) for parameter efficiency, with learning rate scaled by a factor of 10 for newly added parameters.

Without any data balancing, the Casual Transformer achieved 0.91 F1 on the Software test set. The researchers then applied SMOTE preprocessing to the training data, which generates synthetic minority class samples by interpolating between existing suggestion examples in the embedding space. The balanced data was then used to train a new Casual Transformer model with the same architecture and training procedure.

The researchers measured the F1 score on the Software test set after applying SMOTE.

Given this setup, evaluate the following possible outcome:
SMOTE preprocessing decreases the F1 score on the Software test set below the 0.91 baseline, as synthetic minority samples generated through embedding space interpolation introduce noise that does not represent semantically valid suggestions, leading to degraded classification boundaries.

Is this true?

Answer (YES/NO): YES